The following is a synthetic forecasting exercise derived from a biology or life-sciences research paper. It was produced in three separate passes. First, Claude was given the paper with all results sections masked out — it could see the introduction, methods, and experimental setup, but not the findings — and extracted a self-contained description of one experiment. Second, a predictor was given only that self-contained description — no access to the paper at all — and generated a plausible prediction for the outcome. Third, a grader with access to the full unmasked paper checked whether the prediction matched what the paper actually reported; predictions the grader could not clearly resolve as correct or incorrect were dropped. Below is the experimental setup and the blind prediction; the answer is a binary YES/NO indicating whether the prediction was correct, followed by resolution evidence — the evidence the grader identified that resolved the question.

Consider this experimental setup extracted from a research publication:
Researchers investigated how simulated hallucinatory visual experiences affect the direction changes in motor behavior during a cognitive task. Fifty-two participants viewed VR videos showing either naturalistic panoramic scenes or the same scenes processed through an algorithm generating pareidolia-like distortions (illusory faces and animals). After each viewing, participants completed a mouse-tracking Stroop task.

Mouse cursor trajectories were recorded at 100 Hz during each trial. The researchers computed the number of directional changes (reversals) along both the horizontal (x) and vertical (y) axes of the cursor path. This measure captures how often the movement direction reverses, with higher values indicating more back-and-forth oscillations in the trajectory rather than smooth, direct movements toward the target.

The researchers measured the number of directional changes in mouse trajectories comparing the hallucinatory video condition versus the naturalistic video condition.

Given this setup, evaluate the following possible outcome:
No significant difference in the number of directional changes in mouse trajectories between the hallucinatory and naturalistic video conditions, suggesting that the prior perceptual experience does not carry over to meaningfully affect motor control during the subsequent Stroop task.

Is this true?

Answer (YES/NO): NO